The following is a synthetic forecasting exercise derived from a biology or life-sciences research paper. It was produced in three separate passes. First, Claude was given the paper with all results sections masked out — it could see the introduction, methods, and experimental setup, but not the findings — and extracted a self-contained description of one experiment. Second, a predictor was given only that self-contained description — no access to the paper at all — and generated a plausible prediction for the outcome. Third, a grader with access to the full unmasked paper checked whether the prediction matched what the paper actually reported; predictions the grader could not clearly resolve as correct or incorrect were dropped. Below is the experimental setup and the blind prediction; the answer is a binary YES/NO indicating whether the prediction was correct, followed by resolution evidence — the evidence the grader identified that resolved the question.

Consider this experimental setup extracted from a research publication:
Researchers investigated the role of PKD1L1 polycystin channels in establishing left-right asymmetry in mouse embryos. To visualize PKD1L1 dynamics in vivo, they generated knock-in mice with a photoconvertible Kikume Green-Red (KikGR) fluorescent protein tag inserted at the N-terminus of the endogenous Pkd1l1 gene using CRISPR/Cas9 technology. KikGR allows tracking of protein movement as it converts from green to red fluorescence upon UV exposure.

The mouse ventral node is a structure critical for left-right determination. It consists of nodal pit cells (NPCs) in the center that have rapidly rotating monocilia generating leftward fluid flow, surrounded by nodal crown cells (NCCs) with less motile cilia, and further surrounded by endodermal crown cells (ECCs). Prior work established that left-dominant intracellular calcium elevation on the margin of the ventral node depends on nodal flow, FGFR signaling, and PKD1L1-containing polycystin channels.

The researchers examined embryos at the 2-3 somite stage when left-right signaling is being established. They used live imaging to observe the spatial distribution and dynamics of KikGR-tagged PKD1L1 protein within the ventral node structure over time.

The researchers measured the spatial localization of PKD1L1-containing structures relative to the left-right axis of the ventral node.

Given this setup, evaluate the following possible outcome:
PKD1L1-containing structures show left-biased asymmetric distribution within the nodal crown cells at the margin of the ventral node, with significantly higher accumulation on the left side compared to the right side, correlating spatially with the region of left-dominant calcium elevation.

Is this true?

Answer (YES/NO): YES